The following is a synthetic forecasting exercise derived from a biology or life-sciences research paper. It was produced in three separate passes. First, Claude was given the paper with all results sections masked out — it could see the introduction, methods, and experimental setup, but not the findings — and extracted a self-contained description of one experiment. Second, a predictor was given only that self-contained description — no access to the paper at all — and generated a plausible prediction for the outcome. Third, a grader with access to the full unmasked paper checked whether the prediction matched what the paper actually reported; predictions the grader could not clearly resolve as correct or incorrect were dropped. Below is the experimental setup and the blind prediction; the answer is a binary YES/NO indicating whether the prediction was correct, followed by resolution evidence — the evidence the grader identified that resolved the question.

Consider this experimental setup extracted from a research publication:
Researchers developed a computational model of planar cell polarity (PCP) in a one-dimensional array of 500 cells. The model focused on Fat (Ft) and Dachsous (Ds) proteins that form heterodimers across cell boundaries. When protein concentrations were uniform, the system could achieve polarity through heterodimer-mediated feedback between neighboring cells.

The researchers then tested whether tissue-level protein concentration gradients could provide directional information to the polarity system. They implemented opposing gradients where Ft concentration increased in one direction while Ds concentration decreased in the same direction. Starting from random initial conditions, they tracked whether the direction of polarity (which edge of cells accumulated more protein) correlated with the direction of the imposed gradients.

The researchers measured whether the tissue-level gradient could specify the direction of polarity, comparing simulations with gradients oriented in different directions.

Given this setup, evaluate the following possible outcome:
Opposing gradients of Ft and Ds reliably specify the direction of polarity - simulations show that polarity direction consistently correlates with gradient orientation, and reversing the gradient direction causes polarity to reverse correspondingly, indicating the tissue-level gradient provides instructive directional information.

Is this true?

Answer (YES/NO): NO